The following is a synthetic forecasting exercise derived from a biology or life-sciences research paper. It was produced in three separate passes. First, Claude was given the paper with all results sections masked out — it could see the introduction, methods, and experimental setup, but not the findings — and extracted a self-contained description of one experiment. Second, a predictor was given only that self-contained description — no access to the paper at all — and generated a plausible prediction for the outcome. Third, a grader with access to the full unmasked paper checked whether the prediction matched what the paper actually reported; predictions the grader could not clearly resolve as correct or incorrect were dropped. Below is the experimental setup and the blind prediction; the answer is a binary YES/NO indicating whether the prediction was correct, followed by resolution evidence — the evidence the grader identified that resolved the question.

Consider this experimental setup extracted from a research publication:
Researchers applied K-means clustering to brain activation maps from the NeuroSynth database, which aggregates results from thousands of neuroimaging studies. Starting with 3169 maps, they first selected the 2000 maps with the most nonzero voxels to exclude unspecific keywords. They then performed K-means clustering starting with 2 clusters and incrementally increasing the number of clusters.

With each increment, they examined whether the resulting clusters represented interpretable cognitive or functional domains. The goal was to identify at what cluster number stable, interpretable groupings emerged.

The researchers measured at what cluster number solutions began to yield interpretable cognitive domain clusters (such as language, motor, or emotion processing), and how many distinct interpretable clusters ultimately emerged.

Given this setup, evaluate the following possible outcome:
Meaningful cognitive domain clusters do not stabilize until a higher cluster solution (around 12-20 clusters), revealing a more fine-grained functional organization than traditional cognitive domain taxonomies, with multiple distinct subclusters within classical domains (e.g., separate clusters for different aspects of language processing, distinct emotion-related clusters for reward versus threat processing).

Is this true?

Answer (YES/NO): NO